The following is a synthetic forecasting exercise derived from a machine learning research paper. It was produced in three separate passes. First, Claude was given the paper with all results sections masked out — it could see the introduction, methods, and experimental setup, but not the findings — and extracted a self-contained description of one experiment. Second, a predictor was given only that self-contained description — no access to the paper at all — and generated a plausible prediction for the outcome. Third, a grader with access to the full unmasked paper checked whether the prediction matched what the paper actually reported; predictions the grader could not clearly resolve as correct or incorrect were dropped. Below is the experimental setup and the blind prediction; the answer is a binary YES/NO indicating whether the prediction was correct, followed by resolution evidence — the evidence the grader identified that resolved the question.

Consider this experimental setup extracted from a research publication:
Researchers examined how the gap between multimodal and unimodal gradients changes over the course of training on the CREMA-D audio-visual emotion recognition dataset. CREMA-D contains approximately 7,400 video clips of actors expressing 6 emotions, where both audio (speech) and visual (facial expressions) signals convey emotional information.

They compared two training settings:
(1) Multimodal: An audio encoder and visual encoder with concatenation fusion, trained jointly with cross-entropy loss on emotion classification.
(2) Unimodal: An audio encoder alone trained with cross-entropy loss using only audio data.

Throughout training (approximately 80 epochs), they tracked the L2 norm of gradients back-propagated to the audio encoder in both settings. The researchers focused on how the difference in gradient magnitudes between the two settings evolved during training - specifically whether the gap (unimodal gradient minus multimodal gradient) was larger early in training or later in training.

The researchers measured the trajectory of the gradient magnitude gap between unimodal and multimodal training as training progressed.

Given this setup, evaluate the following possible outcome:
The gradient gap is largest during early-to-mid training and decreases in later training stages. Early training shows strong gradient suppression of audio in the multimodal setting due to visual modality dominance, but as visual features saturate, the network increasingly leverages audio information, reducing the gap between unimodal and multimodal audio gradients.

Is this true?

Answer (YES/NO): NO